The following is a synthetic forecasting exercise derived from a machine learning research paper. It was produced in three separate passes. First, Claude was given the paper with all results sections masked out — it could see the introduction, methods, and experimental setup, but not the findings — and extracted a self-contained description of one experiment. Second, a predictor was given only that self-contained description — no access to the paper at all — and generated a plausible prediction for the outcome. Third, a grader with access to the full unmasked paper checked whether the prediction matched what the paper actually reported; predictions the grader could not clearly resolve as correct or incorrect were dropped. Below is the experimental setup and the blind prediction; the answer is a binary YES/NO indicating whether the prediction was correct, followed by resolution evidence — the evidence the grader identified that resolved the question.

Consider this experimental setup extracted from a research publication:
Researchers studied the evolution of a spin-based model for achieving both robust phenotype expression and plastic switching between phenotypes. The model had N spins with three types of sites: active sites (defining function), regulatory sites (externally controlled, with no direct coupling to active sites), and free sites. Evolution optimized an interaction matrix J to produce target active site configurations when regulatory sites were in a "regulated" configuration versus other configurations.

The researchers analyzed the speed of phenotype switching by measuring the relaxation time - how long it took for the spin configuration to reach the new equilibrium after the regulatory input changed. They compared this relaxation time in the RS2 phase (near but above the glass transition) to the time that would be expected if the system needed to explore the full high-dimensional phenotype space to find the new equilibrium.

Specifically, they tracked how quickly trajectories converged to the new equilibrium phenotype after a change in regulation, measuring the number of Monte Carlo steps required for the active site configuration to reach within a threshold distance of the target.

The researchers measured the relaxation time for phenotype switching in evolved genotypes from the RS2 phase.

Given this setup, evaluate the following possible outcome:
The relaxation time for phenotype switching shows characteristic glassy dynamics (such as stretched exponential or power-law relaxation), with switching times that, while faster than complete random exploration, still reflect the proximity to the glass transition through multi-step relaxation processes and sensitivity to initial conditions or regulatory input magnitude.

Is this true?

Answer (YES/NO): NO